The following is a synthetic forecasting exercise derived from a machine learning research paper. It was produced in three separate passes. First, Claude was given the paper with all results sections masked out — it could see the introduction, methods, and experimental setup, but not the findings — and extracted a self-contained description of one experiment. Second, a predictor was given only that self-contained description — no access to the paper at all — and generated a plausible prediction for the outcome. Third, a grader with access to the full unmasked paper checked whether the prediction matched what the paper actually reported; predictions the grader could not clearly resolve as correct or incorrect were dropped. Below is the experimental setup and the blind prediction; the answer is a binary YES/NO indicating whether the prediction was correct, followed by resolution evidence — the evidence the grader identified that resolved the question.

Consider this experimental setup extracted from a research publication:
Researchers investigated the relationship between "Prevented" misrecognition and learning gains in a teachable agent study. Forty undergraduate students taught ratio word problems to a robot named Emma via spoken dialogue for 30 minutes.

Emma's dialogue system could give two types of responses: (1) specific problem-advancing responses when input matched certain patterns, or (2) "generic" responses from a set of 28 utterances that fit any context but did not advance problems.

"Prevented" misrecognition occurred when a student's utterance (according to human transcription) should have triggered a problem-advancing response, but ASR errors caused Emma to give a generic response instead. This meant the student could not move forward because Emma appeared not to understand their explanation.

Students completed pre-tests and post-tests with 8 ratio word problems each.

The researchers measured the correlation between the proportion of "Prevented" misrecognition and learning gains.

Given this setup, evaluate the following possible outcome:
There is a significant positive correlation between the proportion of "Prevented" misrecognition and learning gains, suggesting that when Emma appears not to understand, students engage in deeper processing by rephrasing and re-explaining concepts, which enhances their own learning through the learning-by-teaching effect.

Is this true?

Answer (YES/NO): NO